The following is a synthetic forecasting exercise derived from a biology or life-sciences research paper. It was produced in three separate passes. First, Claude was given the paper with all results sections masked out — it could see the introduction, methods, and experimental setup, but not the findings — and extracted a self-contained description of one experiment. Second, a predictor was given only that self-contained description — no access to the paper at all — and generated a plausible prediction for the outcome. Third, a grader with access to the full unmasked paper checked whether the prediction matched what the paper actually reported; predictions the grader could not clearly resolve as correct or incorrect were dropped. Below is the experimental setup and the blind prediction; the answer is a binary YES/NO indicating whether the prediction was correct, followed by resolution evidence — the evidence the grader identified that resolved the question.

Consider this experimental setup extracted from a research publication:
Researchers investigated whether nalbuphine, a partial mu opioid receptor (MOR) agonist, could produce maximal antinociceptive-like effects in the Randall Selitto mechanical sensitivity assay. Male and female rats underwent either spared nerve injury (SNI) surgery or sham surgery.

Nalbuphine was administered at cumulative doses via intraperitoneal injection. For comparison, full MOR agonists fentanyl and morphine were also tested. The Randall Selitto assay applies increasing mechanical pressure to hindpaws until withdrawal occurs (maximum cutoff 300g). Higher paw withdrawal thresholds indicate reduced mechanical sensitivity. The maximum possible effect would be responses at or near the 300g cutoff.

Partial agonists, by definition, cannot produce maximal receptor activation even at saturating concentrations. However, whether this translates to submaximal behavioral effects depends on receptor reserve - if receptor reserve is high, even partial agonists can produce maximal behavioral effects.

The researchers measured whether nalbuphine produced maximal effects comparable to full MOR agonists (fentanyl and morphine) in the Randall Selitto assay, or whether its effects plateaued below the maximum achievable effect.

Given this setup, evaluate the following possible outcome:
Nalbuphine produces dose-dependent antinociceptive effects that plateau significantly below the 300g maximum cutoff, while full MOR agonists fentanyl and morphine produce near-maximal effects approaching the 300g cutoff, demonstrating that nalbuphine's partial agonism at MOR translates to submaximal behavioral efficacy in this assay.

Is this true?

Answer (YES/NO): YES